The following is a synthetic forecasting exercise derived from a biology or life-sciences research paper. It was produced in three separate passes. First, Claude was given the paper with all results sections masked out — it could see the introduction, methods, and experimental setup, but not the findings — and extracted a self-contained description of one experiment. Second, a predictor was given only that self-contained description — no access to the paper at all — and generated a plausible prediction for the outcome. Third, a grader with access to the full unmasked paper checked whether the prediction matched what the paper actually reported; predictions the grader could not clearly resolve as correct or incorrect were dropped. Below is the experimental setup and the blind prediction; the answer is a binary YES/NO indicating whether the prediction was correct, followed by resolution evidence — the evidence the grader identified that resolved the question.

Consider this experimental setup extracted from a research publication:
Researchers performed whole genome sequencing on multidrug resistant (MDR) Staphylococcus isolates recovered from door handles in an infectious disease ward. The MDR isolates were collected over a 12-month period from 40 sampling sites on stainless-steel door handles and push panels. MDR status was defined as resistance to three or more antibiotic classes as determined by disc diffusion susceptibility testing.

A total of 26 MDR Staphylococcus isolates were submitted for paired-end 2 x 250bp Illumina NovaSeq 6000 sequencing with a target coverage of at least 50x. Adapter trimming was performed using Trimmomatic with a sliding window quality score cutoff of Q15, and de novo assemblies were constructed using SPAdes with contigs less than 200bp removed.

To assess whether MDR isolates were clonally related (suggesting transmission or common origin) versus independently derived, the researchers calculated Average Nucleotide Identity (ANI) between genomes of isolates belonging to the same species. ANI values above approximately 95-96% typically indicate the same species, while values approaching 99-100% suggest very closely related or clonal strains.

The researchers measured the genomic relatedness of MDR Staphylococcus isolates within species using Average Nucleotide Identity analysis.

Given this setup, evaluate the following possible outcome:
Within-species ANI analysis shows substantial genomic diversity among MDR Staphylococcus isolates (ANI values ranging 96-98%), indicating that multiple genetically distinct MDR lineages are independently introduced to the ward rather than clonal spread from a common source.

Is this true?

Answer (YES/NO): NO